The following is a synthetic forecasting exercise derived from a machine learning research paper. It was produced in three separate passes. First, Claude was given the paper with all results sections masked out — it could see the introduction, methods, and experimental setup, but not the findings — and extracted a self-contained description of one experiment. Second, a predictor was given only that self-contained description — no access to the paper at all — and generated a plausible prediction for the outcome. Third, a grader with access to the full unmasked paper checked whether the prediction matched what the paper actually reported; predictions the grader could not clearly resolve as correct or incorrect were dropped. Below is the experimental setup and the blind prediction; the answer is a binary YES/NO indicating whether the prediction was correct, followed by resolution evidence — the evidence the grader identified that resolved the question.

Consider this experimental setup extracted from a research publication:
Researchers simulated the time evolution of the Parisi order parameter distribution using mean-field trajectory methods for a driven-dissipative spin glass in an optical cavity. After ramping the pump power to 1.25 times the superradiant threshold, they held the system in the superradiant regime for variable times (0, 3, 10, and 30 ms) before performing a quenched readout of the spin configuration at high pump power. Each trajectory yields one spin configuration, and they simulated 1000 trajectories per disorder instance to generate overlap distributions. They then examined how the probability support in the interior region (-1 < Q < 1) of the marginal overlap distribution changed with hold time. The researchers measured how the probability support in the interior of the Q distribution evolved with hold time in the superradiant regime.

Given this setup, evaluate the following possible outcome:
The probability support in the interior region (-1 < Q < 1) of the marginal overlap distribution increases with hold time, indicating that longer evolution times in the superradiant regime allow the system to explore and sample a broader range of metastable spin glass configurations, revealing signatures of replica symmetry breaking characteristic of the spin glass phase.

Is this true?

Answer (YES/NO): NO